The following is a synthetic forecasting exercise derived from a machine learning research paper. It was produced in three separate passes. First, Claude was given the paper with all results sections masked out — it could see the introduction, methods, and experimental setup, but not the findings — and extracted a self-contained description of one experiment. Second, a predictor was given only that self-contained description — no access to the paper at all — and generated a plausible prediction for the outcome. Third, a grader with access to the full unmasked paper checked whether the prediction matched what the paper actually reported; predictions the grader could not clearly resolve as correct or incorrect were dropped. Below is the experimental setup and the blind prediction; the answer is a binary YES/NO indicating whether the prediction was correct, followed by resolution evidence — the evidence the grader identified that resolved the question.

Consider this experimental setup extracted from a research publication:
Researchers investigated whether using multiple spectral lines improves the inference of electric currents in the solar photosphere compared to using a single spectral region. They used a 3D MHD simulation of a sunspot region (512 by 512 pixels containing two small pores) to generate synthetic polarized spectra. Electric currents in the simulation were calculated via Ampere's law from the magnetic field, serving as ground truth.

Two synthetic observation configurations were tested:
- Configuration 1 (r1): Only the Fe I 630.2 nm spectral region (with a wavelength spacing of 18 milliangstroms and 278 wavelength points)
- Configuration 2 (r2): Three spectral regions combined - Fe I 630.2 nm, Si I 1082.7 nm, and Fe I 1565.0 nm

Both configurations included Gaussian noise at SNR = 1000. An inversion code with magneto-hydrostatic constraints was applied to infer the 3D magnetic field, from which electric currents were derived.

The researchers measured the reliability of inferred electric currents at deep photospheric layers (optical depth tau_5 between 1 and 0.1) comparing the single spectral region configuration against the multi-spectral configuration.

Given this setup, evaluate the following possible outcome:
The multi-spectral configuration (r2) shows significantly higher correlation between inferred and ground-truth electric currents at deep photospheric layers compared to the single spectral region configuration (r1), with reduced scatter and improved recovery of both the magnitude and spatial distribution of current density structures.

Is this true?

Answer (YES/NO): NO